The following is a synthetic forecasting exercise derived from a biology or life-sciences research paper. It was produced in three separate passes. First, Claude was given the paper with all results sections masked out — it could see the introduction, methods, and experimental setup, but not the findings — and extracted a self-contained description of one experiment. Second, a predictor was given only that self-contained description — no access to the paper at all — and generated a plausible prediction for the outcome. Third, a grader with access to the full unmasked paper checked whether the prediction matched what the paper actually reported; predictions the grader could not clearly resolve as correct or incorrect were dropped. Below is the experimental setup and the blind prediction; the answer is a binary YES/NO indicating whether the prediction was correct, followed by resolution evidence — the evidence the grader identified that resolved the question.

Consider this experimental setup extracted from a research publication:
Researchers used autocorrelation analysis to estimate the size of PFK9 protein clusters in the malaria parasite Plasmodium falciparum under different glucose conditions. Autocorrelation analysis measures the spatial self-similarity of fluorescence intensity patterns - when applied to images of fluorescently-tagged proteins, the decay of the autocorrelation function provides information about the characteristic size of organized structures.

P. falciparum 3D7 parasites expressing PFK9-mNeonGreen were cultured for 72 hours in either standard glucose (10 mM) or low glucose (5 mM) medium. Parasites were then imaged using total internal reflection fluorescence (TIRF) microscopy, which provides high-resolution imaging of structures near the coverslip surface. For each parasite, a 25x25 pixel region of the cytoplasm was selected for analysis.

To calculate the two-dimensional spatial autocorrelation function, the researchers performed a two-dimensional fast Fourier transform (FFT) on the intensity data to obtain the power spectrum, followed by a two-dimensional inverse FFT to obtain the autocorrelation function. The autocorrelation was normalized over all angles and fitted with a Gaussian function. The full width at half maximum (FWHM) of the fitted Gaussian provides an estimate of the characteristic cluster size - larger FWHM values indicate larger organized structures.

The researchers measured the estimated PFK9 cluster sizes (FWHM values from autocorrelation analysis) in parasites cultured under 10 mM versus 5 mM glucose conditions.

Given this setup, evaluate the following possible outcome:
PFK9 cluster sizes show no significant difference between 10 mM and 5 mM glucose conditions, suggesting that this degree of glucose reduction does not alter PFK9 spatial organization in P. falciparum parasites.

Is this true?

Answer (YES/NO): NO